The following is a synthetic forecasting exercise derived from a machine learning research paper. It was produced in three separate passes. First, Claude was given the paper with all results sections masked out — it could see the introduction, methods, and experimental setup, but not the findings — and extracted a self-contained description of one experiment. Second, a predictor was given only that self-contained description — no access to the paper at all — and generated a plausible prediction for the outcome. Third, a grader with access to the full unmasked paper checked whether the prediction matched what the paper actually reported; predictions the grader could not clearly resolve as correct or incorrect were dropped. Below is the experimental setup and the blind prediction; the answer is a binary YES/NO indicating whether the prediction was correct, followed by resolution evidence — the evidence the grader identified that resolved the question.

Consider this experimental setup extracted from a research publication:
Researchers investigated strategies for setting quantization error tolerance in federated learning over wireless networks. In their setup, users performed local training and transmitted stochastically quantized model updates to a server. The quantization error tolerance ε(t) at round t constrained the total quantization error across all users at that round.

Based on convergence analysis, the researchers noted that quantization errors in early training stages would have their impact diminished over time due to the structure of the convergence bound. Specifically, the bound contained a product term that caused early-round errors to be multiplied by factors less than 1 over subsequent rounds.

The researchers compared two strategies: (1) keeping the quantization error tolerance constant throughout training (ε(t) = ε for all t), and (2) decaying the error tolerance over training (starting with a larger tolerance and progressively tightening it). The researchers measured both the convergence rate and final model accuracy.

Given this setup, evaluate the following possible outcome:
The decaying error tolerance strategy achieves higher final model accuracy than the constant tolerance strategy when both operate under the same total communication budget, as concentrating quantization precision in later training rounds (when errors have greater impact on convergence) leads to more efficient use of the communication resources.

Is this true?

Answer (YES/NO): NO